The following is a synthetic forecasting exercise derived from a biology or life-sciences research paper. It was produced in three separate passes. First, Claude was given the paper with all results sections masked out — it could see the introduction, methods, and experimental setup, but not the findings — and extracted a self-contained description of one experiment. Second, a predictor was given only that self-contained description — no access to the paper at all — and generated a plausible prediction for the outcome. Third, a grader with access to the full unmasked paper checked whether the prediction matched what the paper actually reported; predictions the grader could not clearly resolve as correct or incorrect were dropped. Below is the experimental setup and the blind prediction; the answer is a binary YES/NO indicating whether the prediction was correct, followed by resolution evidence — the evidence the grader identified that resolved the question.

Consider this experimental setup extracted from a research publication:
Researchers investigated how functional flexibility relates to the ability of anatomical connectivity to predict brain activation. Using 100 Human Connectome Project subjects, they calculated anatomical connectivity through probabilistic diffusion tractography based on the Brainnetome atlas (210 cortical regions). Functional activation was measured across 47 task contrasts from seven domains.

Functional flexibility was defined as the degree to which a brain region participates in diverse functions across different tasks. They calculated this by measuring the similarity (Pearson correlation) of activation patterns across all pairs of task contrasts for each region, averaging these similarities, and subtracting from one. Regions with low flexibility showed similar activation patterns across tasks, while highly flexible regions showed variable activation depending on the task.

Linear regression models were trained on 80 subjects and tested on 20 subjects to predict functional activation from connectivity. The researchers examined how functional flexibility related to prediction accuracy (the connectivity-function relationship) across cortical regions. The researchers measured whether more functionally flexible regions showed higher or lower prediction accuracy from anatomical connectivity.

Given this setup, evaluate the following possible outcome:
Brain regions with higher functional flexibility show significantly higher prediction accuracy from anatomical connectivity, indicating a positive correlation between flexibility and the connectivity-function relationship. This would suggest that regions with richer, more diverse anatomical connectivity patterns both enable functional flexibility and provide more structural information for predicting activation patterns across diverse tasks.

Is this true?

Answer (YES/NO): NO